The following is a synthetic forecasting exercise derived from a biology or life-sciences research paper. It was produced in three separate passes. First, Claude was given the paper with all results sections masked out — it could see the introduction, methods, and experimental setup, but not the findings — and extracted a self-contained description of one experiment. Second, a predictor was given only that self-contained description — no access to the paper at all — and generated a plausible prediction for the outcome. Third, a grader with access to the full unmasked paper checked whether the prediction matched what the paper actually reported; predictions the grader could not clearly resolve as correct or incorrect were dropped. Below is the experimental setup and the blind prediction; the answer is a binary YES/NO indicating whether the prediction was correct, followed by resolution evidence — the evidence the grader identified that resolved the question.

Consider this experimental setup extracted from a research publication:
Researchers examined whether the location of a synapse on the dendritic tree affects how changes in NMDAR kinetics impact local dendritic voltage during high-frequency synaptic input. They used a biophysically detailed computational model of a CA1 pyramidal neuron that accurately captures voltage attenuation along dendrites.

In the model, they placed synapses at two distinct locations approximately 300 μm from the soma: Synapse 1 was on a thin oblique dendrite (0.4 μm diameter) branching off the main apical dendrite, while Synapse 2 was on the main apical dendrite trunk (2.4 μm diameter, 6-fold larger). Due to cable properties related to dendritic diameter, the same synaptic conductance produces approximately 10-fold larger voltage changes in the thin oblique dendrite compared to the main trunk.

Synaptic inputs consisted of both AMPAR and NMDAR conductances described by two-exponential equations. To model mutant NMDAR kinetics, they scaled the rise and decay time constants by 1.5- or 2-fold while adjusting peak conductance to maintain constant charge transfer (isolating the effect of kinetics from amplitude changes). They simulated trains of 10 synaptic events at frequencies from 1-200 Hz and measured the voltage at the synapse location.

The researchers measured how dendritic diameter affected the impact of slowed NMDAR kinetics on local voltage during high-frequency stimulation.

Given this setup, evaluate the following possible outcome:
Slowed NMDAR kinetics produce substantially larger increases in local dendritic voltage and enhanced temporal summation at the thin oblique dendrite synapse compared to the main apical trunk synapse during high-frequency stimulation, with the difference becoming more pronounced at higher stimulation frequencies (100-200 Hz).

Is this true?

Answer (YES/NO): NO